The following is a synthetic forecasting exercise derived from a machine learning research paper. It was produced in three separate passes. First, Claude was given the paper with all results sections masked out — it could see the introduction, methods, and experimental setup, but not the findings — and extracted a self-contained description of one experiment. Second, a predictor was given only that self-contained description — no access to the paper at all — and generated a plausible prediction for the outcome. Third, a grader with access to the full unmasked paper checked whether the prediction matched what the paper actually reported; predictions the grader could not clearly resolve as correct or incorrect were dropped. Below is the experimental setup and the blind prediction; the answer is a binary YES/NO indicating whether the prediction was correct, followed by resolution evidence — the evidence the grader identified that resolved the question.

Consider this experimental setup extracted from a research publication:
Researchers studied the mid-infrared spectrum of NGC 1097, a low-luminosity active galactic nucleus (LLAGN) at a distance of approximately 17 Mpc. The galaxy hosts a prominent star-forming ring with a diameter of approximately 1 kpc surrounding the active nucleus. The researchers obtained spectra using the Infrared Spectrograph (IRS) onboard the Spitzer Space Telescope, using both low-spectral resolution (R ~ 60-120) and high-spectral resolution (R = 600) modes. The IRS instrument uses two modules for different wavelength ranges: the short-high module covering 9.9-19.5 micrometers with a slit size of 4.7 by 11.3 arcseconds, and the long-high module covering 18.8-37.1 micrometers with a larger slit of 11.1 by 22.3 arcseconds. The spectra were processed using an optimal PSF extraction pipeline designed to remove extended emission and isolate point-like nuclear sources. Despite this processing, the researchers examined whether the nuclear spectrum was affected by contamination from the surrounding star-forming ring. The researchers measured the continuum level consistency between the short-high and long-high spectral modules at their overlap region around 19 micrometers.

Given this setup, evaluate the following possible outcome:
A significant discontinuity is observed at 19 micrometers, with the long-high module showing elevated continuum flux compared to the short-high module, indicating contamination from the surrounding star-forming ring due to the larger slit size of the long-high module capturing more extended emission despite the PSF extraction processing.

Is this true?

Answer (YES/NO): YES